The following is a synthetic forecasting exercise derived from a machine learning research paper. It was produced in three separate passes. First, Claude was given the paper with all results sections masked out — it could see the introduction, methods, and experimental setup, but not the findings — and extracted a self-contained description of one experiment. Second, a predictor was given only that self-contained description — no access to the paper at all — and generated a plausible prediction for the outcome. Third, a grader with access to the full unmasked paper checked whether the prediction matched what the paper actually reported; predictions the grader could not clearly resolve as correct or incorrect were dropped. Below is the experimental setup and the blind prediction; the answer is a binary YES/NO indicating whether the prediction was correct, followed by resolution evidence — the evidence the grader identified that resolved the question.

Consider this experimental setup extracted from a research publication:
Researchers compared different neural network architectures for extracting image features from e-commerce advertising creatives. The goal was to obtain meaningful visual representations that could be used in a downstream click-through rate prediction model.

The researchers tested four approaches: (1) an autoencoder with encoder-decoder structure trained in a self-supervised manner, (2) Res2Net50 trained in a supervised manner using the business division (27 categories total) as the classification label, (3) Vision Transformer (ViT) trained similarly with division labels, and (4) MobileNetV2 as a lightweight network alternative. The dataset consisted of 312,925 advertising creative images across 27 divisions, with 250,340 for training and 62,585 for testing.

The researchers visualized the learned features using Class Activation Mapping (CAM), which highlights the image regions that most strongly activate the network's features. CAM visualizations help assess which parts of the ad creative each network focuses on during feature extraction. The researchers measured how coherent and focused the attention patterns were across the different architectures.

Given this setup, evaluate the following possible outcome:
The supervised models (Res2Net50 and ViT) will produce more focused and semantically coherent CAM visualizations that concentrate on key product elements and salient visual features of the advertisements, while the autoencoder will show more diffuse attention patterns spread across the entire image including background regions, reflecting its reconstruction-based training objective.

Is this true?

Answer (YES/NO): NO